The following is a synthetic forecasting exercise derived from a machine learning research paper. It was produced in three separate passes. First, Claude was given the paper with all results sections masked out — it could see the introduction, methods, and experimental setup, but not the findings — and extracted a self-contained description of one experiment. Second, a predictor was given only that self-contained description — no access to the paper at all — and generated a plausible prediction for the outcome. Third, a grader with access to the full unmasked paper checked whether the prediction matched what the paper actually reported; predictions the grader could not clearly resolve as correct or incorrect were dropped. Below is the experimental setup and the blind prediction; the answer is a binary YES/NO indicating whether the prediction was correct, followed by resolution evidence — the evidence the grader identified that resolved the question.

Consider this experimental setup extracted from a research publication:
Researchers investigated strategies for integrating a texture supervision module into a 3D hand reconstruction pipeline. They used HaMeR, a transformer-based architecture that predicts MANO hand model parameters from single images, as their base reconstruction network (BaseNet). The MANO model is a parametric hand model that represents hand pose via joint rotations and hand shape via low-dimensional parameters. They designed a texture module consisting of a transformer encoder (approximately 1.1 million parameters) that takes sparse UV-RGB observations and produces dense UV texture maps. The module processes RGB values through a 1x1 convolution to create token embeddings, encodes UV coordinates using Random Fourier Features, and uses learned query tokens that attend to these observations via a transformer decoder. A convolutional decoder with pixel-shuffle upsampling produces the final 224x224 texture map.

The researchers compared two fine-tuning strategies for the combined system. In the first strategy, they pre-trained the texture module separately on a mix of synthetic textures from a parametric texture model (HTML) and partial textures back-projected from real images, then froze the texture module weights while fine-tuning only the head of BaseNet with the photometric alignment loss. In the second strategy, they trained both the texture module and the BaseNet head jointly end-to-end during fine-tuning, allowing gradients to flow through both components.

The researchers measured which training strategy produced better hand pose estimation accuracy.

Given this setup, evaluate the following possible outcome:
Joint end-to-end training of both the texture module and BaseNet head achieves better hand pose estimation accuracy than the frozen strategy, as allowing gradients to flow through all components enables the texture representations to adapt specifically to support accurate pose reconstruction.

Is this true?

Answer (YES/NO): NO